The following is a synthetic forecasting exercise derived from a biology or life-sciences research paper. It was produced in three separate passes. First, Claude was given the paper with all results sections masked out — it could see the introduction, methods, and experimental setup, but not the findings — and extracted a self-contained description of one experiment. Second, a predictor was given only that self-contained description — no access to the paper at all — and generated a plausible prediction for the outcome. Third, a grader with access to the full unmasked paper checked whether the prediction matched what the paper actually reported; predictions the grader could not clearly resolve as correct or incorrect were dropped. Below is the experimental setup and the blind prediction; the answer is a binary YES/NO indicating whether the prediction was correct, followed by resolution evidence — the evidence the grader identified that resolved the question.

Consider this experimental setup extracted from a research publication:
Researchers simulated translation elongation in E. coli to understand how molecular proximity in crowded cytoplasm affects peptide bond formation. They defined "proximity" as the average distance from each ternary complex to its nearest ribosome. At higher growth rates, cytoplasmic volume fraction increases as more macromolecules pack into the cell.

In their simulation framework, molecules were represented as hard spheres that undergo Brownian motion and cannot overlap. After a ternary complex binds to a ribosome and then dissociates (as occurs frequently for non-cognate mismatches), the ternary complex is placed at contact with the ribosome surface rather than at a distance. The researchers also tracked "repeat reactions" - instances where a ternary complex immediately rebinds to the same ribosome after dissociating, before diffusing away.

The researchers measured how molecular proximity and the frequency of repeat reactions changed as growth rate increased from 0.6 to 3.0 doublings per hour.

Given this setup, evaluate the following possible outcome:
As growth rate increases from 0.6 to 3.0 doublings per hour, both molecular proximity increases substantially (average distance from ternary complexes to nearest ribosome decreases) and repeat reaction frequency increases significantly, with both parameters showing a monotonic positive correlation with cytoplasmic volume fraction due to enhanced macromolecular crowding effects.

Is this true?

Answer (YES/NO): NO